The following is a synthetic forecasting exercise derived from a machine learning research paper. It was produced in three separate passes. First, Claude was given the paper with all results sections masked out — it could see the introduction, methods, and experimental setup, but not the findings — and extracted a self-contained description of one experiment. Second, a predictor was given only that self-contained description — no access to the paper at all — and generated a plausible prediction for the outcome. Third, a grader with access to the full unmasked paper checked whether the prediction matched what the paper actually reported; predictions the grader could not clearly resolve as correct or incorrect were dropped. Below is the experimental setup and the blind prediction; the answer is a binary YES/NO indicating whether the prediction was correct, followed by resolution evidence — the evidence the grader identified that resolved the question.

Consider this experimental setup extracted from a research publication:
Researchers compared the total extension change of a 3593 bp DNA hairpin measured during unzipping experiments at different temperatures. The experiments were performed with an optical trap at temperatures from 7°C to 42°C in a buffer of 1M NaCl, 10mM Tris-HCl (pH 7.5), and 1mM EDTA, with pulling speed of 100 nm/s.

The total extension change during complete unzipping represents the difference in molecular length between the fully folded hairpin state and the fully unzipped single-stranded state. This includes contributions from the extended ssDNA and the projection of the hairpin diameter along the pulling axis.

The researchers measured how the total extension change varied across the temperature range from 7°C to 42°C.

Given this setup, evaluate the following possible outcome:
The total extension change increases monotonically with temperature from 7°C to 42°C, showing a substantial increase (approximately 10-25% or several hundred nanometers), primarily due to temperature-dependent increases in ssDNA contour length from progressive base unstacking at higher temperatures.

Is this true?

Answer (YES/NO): NO